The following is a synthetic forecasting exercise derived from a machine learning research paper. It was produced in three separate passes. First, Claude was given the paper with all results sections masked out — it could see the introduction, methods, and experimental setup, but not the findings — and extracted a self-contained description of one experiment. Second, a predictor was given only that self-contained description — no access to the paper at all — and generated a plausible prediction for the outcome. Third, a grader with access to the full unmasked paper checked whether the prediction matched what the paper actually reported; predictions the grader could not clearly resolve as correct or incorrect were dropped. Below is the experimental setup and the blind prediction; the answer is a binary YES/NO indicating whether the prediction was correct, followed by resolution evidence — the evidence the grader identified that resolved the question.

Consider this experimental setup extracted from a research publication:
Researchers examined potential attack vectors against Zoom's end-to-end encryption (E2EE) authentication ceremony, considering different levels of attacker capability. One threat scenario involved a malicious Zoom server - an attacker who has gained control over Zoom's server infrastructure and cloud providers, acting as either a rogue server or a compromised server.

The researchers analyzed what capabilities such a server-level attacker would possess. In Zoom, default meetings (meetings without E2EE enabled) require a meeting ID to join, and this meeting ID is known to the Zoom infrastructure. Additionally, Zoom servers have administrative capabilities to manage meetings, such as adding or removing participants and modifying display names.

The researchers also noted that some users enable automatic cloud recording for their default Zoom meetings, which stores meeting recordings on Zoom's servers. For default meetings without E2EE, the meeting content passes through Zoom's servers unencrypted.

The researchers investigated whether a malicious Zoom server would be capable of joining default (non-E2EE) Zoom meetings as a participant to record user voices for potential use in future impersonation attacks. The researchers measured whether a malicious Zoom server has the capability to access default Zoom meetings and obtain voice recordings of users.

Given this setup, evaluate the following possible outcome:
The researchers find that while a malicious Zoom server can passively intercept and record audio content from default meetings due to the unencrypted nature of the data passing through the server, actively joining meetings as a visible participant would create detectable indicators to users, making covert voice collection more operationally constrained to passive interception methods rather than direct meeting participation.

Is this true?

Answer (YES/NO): NO